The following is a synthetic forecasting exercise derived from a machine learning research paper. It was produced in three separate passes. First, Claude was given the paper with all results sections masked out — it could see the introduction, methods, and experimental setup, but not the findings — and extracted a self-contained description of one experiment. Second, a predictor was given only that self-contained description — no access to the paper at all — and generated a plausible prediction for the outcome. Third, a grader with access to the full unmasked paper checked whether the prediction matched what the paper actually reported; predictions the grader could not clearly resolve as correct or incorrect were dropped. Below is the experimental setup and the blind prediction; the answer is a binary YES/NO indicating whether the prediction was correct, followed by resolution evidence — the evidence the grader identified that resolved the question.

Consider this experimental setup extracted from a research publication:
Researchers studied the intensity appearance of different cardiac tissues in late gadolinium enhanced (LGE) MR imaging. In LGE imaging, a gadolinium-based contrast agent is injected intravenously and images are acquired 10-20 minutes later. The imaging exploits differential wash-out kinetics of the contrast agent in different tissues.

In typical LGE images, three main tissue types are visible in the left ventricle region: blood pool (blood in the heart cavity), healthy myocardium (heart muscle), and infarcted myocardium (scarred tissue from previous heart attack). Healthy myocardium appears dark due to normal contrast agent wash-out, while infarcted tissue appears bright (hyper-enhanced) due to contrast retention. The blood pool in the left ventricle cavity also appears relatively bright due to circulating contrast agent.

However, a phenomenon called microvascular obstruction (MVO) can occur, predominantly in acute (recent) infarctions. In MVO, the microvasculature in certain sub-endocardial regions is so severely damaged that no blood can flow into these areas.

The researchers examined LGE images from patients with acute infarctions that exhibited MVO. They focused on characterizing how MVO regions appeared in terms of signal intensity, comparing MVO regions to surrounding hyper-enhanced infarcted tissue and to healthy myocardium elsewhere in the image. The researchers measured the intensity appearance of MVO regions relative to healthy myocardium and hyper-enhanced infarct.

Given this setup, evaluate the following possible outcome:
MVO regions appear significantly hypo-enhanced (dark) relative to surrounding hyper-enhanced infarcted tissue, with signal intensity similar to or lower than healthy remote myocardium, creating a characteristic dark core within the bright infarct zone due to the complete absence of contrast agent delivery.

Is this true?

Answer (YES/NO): YES